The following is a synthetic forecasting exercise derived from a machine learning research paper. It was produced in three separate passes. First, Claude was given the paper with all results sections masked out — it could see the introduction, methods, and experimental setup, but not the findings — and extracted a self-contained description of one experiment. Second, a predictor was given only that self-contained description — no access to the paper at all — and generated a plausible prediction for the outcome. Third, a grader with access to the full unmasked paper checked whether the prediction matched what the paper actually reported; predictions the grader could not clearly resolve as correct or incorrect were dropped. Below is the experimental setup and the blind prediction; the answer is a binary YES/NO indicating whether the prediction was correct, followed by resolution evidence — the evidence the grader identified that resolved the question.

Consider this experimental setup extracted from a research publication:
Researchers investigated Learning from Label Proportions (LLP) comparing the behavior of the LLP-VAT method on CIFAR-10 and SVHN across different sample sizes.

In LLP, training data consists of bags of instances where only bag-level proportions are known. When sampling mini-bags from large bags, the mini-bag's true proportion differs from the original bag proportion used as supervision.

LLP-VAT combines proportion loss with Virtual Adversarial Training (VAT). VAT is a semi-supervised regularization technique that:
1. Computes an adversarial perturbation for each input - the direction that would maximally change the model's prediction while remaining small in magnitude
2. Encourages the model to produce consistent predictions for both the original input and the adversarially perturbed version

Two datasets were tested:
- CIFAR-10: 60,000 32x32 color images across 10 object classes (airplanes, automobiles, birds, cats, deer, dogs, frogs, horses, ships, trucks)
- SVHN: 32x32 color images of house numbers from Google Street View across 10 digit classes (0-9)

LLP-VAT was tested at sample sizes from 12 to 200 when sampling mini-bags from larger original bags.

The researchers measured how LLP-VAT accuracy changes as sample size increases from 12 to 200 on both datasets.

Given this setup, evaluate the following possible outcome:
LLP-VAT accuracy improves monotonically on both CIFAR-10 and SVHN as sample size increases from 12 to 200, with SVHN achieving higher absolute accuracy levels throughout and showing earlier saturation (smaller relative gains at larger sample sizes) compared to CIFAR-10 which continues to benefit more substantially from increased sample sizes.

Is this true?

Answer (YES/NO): NO